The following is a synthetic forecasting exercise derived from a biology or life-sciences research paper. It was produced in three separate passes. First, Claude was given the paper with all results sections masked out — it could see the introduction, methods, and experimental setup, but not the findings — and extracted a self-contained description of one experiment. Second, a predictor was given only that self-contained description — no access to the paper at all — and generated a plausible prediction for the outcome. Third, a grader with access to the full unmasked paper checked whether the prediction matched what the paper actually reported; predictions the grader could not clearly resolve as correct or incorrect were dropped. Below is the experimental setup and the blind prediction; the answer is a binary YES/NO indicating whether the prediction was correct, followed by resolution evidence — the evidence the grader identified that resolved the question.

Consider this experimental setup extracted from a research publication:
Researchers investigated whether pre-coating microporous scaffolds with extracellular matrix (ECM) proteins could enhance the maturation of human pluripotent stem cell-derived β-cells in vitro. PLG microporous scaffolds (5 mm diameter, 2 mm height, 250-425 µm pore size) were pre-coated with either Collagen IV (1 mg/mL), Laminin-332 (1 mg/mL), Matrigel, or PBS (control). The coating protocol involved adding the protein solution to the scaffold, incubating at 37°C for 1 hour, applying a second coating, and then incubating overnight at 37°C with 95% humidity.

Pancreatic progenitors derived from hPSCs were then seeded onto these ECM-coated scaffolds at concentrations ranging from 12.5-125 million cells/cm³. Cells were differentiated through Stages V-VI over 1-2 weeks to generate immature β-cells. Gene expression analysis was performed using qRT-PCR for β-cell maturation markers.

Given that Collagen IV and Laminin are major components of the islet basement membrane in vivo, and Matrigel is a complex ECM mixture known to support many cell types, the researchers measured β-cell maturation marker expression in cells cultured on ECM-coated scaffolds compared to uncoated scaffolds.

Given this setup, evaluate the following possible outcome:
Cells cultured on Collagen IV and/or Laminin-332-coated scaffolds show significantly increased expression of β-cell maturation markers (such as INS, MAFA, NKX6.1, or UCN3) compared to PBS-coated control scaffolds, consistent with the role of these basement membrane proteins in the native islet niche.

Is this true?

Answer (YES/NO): NO